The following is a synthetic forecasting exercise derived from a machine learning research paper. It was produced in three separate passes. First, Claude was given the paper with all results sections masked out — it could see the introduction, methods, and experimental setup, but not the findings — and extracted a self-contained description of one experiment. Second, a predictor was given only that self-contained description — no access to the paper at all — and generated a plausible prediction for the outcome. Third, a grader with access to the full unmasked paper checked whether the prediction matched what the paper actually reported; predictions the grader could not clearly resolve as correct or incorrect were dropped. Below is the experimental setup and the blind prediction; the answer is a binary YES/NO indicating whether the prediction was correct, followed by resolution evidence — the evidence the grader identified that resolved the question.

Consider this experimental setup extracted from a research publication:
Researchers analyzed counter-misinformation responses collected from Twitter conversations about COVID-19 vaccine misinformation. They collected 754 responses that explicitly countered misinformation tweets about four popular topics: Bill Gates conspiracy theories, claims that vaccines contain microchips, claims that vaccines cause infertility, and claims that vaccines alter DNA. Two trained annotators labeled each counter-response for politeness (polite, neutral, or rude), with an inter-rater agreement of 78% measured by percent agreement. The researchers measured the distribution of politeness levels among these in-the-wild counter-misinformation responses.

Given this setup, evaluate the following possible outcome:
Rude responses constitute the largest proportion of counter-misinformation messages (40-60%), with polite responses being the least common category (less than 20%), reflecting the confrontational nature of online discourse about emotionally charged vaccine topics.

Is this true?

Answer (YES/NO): NO